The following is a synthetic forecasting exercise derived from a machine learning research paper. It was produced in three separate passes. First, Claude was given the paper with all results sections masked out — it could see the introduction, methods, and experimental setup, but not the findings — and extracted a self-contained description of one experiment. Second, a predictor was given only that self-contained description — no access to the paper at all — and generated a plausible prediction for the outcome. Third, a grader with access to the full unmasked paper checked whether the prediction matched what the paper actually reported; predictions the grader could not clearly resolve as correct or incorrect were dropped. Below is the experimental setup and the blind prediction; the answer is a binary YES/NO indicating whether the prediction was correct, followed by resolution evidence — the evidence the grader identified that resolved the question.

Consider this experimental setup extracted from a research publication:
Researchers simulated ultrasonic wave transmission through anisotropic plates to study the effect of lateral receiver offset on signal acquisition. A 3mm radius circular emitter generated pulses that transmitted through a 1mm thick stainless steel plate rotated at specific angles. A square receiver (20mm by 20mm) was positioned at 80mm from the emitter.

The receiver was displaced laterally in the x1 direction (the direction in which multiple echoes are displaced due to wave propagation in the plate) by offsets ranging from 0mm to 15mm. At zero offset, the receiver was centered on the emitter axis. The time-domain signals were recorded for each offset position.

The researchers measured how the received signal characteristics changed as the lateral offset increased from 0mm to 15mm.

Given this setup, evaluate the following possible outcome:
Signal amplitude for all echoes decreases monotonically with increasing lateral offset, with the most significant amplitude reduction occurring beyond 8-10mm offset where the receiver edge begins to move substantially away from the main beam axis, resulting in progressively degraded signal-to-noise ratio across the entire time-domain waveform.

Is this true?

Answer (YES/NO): NO